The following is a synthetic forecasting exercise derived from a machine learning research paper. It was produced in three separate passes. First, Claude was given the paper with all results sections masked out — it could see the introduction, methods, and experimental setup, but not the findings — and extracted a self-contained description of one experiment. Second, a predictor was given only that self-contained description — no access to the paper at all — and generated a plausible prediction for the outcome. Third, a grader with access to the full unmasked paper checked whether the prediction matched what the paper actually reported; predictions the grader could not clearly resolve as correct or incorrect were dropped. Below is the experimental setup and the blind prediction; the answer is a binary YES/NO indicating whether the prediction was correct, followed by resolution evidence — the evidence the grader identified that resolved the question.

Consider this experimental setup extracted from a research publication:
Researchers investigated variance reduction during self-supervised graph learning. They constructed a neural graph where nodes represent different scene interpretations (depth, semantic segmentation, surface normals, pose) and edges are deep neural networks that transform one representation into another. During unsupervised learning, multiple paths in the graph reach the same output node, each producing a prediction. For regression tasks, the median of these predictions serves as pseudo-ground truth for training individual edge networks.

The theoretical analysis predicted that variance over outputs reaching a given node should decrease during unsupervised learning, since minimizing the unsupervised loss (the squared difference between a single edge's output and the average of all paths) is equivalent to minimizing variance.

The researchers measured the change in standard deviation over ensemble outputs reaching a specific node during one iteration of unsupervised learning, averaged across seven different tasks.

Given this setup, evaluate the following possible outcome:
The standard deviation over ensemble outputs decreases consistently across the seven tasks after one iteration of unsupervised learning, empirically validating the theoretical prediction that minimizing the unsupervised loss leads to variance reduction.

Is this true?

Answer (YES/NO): YES